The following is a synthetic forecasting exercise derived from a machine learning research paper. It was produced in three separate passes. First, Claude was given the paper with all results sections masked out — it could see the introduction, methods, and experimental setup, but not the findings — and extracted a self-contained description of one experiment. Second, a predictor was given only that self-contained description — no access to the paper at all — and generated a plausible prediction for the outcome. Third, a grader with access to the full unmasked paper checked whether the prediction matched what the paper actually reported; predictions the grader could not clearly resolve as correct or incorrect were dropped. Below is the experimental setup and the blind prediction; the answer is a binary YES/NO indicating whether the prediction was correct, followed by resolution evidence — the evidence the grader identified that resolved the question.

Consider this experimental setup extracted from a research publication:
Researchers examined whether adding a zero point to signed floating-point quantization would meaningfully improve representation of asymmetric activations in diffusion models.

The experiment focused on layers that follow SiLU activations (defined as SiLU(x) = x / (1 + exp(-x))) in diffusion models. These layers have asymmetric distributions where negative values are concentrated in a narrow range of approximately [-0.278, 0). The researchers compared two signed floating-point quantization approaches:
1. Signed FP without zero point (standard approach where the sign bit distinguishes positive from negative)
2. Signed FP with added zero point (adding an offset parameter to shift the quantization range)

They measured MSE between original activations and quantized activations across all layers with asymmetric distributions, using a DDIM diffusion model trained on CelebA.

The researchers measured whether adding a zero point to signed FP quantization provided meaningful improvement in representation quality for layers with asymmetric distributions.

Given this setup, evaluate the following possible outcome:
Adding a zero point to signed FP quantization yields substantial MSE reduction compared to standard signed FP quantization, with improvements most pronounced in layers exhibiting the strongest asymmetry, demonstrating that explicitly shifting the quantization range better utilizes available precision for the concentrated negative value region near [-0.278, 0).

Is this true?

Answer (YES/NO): NO